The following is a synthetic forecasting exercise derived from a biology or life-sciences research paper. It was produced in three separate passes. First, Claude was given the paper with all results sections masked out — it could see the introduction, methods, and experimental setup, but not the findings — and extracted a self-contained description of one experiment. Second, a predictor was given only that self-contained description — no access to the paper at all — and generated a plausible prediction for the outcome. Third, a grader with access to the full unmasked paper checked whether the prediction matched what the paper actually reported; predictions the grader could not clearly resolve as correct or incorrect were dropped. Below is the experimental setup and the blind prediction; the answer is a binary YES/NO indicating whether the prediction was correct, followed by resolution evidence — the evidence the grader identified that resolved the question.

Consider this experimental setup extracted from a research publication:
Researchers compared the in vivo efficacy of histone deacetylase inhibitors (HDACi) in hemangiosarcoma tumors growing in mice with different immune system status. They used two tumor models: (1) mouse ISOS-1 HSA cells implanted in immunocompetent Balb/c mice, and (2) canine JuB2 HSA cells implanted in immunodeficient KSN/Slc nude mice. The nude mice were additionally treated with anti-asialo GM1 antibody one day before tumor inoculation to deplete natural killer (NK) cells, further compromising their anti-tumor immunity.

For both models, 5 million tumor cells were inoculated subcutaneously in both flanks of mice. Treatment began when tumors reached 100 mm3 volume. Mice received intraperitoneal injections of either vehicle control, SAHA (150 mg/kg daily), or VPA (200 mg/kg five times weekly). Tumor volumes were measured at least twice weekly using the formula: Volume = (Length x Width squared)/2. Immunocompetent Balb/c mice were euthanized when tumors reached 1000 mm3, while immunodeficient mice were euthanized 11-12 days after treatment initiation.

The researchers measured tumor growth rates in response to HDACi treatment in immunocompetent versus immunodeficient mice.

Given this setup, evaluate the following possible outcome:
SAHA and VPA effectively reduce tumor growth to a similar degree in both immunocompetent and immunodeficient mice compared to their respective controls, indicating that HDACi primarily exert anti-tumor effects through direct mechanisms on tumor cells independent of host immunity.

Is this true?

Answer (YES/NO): NO